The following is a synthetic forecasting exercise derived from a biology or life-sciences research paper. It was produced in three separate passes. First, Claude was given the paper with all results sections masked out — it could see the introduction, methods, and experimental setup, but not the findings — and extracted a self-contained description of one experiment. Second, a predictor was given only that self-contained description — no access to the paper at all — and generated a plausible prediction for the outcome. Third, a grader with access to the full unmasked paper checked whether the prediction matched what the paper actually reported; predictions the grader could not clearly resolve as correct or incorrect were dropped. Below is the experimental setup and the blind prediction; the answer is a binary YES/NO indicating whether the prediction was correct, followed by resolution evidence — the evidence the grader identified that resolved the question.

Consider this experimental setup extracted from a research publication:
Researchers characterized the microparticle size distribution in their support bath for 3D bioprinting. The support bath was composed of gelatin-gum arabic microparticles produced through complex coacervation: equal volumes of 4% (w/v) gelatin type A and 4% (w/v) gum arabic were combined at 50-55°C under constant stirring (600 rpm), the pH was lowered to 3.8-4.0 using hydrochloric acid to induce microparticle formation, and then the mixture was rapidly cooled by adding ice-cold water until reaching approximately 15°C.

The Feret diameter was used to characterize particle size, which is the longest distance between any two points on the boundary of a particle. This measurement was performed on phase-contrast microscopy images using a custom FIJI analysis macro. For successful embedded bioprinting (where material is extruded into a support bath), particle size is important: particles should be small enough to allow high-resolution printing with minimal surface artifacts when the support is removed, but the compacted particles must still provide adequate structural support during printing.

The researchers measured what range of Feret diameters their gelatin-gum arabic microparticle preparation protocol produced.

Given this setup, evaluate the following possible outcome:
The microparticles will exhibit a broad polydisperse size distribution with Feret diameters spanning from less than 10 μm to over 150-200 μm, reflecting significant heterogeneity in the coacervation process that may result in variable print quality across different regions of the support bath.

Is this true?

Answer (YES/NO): NO